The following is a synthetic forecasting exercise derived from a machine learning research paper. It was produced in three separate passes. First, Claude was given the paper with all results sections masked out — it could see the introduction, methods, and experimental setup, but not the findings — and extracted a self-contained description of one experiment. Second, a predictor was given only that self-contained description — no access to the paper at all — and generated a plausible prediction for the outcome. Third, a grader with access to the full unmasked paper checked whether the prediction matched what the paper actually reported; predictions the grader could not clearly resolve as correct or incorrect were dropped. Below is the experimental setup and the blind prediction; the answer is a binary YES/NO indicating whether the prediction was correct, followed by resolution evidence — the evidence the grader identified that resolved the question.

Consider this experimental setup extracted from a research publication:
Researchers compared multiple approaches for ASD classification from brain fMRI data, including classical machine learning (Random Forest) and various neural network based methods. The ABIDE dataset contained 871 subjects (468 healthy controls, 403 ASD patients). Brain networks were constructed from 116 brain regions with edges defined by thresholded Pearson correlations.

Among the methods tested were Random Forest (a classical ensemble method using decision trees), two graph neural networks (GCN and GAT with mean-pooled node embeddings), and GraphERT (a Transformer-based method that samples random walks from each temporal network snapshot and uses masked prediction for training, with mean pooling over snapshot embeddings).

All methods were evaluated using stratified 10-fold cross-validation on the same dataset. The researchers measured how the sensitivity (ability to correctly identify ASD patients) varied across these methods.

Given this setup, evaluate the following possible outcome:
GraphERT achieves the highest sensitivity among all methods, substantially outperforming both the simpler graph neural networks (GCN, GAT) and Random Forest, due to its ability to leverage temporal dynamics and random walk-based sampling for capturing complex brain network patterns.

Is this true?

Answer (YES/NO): NO